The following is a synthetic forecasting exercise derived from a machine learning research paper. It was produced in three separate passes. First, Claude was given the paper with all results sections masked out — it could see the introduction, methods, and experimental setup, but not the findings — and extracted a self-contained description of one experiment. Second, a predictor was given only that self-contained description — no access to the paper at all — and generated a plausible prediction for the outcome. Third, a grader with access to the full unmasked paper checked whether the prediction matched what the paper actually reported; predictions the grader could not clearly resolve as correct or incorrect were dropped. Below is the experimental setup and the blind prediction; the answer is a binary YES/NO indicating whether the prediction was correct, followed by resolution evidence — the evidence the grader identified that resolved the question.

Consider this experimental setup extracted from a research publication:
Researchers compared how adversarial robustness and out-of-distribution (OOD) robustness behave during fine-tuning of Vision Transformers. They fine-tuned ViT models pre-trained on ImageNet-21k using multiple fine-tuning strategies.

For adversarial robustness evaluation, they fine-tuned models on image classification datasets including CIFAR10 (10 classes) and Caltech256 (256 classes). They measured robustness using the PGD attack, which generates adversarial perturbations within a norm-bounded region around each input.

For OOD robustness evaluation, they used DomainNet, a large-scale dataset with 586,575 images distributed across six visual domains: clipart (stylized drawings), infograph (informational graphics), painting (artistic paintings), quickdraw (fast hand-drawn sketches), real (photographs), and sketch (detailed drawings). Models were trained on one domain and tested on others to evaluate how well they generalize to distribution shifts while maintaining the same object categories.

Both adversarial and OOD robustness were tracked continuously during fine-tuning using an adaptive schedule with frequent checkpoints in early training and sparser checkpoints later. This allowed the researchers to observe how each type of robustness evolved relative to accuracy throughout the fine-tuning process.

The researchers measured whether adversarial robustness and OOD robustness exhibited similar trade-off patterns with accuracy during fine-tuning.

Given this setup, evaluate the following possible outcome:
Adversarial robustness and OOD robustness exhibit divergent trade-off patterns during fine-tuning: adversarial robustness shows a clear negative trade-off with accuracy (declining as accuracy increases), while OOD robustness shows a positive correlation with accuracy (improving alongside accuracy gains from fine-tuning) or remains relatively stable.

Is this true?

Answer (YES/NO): YES